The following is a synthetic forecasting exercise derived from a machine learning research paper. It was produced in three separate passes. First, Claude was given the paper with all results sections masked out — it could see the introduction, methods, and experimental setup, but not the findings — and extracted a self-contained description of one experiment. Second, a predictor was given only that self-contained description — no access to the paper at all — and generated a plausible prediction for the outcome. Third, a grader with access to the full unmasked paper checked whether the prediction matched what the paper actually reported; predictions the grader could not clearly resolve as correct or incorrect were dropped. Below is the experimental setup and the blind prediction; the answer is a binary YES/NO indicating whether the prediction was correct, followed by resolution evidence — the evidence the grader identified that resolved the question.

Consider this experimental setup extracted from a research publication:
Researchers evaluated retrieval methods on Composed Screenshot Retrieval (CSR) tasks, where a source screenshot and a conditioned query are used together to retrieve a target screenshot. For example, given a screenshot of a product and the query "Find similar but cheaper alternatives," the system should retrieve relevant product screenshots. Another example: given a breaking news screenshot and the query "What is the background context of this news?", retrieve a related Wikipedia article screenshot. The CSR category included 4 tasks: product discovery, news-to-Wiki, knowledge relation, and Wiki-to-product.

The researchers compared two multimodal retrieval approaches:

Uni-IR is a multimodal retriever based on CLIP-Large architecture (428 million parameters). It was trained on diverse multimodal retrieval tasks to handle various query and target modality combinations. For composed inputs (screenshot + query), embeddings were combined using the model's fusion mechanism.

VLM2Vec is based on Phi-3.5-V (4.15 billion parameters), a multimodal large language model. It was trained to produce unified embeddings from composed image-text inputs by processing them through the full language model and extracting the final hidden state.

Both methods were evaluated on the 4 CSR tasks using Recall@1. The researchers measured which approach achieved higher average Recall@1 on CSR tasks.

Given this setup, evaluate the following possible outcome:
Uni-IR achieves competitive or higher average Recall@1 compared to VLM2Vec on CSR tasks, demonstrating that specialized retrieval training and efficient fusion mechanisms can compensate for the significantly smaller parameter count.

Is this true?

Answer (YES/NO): NO